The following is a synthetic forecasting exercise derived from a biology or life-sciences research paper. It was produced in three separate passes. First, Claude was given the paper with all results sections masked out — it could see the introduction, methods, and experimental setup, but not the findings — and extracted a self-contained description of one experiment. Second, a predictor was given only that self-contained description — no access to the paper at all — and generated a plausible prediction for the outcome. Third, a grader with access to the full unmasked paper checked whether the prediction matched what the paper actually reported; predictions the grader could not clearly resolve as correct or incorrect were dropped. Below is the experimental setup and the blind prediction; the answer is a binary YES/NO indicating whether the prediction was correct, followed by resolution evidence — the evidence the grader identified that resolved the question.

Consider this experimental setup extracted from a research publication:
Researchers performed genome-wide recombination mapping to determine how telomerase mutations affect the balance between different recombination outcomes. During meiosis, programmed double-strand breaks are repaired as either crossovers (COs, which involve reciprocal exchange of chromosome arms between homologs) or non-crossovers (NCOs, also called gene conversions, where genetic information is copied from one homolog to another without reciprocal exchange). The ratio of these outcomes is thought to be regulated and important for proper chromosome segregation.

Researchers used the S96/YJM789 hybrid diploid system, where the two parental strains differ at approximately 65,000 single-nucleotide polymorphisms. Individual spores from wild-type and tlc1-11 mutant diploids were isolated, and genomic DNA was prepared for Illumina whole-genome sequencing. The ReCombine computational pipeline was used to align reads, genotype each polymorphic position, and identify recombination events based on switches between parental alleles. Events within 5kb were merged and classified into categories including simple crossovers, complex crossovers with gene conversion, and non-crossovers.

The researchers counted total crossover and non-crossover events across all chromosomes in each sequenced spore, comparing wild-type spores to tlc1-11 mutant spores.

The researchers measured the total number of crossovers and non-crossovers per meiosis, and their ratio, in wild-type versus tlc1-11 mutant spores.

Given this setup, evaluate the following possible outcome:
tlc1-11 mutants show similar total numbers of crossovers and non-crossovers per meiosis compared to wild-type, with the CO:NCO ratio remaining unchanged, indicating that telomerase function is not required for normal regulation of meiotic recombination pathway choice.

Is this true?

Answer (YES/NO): NO